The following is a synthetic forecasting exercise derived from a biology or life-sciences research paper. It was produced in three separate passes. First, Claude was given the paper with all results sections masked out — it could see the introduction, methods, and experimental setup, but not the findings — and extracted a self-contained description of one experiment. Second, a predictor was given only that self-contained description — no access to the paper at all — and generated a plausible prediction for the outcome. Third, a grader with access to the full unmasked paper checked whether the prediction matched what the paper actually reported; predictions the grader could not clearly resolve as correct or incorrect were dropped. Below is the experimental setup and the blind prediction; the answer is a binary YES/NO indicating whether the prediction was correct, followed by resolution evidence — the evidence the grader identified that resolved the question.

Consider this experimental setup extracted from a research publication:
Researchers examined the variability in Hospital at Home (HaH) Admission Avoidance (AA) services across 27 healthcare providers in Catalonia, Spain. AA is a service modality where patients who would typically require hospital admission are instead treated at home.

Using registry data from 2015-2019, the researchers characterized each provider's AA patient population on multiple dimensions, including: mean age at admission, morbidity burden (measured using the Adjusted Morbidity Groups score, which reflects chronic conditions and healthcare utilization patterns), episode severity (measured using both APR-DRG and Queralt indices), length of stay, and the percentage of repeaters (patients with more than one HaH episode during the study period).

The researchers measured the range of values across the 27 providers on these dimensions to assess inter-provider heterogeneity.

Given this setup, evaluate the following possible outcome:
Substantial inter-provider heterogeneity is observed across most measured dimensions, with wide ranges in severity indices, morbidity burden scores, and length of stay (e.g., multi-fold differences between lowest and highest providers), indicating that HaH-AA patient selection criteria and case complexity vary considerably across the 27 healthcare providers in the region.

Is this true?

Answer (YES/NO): YES